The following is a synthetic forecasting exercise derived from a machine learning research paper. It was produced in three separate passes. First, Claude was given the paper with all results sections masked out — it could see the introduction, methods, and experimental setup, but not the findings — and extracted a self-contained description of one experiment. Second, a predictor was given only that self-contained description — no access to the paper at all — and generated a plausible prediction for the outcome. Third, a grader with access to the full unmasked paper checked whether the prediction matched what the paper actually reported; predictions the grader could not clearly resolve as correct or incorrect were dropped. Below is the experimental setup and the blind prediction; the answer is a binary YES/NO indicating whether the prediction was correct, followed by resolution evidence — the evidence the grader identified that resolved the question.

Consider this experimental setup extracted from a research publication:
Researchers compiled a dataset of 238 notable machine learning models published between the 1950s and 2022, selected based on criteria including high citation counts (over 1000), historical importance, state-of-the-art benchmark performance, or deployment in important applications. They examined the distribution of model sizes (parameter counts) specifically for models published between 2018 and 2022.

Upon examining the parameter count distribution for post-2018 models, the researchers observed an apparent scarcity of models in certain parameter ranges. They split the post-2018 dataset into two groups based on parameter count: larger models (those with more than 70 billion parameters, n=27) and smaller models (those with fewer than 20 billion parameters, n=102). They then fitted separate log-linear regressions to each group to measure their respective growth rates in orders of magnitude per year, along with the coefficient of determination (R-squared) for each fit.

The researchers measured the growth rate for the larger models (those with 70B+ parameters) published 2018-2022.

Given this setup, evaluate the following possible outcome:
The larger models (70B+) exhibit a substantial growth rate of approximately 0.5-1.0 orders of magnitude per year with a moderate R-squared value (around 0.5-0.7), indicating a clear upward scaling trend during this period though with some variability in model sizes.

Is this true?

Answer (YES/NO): NO